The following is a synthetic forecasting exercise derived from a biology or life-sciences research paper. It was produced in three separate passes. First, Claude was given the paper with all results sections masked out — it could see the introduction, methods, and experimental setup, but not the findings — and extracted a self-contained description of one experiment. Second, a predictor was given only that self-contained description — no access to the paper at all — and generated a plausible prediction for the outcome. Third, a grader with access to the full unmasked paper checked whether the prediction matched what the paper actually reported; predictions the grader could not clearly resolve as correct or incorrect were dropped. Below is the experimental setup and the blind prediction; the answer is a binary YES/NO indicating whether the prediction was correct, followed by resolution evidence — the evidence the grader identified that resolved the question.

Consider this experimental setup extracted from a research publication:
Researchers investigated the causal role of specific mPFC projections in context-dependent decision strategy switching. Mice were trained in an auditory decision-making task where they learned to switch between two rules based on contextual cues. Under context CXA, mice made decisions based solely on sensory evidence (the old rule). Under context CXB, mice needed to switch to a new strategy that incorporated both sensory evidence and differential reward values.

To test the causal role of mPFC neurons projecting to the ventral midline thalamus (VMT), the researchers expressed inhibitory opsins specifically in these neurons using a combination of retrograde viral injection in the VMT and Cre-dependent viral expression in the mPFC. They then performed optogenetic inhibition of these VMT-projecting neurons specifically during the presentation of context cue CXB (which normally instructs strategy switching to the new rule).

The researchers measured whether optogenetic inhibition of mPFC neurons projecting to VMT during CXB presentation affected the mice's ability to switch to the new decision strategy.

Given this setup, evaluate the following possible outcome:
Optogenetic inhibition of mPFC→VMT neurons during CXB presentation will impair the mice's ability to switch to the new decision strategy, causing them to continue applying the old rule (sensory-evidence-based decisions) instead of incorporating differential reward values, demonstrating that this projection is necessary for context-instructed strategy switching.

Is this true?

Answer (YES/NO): NO